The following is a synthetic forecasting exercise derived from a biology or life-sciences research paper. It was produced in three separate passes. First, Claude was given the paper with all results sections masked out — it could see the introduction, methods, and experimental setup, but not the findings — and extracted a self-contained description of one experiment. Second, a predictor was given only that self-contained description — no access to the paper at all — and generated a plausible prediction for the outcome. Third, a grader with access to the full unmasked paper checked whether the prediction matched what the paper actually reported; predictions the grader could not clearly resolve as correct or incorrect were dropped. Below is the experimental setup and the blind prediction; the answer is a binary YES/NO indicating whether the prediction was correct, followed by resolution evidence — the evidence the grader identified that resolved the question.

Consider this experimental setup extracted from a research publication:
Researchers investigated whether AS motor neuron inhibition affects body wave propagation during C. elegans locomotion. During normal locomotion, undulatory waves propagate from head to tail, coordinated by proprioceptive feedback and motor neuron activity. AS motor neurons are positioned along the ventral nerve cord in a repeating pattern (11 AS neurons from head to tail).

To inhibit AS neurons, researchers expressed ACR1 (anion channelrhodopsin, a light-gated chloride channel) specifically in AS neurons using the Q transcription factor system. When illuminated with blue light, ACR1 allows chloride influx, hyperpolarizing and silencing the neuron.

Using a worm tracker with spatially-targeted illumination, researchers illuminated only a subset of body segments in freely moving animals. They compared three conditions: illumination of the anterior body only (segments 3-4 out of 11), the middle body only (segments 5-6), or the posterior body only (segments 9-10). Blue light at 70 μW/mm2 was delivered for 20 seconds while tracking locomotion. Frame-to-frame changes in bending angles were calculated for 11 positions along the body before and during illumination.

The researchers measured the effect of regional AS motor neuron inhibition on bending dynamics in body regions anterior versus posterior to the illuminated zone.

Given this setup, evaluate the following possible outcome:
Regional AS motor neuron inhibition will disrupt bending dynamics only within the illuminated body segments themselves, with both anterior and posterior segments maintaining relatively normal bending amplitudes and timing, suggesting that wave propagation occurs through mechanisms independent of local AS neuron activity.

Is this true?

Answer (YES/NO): NO